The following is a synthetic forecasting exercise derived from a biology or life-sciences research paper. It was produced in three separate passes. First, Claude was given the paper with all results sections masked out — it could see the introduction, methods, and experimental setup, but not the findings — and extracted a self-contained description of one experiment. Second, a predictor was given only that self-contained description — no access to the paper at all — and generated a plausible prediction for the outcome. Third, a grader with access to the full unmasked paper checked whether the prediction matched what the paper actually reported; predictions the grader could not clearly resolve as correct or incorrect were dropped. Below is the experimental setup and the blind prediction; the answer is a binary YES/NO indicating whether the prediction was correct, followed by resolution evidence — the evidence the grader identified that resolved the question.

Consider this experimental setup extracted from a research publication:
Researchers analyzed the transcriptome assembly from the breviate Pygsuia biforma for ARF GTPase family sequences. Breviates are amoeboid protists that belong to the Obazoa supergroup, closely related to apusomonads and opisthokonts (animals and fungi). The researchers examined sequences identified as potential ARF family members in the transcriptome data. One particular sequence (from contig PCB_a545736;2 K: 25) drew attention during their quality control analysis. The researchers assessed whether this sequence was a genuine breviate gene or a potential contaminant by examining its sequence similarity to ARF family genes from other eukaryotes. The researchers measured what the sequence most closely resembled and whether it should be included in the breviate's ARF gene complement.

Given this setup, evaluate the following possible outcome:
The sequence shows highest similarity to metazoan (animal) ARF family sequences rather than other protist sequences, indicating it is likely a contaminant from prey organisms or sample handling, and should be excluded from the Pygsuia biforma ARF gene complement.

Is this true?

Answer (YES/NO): YES